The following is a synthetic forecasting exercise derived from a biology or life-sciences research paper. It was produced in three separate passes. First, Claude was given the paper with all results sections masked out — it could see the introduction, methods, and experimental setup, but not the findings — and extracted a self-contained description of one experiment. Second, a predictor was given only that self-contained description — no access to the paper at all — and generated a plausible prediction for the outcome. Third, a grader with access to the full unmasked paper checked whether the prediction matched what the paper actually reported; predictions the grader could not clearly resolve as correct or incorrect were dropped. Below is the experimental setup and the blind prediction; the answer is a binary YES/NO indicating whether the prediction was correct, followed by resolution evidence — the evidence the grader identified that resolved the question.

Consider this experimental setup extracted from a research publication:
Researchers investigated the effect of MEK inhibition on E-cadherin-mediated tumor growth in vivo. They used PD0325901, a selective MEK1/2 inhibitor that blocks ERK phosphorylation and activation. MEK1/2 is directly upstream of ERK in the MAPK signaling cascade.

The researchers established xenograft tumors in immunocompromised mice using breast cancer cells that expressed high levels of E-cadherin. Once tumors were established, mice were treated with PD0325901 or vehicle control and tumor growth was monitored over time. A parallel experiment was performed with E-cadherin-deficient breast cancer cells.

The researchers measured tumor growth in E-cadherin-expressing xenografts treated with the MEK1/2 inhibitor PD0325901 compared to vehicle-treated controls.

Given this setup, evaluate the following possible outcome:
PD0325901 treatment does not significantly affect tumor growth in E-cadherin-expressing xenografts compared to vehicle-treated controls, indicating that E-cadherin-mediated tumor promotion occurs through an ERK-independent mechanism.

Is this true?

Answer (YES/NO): NO